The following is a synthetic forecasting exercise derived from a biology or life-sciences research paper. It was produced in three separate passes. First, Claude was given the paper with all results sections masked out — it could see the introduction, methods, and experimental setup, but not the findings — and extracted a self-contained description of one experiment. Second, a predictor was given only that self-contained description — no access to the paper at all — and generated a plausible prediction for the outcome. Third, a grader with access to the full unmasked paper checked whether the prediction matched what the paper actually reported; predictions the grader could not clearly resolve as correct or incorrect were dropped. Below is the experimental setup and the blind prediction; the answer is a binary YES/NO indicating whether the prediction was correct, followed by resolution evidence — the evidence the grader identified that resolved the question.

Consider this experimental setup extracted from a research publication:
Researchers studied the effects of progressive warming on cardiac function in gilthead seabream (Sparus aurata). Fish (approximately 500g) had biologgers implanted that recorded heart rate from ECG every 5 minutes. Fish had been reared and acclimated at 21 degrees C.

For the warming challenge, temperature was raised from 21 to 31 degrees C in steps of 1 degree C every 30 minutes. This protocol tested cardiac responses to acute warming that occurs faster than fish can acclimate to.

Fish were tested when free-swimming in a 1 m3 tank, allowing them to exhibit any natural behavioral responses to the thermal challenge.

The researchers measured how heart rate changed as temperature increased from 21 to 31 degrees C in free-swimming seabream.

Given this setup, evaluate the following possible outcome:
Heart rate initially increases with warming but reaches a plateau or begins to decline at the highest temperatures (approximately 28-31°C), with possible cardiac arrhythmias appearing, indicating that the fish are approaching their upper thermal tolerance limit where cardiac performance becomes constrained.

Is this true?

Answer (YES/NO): NO